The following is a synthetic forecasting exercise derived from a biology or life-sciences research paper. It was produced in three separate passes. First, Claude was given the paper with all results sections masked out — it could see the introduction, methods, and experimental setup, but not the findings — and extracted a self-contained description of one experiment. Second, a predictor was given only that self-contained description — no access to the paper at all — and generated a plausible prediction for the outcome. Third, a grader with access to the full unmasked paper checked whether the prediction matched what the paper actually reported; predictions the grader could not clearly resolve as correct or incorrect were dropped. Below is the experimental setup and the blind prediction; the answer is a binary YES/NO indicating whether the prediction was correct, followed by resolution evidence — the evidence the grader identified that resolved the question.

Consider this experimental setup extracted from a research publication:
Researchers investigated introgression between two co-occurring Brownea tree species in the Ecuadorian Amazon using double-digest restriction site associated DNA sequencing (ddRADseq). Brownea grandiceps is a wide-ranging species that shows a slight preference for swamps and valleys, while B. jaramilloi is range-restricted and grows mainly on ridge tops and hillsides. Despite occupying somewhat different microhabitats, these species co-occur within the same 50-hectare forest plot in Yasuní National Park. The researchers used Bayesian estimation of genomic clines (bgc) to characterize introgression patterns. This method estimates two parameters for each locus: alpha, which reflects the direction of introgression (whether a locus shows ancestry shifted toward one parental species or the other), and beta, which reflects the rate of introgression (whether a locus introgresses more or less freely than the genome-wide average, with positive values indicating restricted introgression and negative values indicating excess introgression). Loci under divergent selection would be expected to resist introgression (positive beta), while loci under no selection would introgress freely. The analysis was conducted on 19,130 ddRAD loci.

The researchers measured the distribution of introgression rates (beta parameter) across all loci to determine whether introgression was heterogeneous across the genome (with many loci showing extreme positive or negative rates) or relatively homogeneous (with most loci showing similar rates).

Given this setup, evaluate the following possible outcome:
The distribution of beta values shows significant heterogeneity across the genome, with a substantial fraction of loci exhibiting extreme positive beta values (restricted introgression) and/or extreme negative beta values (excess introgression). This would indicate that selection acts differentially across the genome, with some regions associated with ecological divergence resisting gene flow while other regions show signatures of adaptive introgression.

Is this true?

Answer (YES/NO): NO